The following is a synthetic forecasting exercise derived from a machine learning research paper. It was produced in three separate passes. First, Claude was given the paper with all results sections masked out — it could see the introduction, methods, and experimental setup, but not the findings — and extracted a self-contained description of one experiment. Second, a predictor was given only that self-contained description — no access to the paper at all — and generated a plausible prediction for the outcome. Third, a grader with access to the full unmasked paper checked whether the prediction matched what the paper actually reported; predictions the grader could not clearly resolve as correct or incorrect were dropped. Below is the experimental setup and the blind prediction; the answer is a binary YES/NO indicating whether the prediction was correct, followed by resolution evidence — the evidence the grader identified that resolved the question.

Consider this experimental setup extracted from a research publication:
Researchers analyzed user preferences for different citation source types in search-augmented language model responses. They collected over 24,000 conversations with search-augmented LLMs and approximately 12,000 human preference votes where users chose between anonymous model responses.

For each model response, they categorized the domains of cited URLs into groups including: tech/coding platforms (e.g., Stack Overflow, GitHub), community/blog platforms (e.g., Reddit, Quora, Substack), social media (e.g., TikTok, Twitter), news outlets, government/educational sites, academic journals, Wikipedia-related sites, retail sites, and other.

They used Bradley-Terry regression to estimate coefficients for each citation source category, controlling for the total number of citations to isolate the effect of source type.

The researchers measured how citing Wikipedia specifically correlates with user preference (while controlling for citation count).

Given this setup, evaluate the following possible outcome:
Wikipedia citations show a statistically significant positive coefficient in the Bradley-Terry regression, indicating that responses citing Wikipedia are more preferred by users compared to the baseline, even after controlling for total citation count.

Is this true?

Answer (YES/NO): NO